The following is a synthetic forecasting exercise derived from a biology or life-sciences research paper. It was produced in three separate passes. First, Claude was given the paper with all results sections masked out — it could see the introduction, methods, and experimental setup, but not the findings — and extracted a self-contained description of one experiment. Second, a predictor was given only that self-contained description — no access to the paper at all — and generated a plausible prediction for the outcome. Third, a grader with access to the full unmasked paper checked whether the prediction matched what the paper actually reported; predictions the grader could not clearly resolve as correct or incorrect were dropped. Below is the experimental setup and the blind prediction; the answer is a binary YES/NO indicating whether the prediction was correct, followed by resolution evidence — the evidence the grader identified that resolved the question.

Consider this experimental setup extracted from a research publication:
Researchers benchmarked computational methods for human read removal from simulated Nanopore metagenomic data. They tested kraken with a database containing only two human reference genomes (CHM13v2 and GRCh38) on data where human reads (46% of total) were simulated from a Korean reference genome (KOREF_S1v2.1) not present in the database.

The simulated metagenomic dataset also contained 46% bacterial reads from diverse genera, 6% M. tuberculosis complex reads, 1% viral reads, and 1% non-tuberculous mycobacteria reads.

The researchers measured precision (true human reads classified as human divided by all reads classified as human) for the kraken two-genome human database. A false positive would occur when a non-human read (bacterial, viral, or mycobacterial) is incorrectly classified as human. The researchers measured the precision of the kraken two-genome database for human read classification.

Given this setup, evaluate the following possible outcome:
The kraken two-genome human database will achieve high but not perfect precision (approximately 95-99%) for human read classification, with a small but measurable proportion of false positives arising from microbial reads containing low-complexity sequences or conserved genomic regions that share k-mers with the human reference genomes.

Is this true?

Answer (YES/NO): NO